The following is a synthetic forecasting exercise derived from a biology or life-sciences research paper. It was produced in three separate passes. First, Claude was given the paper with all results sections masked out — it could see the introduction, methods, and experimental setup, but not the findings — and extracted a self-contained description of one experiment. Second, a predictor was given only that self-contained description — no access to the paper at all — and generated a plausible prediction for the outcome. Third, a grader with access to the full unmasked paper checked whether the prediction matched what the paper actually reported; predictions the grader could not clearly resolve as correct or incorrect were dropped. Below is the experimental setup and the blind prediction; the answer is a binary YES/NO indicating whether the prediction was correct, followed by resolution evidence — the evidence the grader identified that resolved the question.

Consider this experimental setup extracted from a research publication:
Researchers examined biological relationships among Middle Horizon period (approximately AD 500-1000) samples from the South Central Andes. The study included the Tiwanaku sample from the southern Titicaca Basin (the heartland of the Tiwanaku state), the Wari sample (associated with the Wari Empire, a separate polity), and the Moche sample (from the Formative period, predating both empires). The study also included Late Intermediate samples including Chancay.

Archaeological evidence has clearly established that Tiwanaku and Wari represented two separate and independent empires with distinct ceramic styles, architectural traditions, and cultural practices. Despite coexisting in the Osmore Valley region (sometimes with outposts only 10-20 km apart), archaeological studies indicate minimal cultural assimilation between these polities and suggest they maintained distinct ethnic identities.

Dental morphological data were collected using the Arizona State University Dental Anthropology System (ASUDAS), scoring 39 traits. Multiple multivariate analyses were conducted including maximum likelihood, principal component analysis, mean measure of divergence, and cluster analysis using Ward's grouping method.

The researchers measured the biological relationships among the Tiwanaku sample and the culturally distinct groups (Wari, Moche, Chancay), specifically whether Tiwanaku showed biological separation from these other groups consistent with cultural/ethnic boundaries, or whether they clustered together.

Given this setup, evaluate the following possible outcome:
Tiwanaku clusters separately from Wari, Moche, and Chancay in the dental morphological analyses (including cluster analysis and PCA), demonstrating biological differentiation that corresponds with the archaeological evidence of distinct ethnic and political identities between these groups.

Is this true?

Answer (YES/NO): NO